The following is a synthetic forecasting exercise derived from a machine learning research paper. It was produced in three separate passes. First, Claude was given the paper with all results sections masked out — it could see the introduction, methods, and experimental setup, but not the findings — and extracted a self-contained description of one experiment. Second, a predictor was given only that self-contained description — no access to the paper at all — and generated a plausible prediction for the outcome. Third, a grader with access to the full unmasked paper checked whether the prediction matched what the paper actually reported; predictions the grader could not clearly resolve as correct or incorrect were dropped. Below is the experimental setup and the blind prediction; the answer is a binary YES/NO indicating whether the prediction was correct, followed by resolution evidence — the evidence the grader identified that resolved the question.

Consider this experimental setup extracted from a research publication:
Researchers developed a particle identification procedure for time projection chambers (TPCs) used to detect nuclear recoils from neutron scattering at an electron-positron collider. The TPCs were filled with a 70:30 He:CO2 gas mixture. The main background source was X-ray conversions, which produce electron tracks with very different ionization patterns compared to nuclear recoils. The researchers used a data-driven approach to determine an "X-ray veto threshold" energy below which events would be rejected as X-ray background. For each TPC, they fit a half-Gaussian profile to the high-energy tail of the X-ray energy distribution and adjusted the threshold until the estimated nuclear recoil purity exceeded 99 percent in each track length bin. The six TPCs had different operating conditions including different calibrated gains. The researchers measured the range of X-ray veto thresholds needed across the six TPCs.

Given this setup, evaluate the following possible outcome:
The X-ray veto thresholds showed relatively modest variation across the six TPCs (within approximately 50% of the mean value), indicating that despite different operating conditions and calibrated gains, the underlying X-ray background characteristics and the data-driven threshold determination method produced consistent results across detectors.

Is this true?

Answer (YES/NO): YES